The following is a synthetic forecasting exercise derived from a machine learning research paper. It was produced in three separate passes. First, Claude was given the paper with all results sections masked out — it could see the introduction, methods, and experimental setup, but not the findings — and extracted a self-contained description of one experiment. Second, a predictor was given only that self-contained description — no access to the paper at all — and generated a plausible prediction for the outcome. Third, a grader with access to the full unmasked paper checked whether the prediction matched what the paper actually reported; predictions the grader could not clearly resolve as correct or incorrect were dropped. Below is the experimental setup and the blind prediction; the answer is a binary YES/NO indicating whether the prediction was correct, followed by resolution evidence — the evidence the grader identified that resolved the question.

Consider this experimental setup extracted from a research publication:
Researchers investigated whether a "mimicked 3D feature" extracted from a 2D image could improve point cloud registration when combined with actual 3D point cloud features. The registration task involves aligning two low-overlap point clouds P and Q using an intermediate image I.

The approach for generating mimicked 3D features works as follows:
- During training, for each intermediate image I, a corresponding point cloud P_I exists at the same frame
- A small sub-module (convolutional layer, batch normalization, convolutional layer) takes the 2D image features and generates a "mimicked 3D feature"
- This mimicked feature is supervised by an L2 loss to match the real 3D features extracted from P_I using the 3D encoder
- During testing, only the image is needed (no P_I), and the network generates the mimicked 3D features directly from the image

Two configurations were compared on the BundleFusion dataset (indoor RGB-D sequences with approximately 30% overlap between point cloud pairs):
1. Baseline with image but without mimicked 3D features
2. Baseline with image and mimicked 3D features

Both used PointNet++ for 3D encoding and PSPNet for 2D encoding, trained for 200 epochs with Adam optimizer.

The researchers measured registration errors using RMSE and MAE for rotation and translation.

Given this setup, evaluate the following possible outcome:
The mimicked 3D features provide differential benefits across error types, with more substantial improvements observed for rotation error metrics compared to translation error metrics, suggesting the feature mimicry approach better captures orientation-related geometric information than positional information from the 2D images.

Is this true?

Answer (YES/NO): NO